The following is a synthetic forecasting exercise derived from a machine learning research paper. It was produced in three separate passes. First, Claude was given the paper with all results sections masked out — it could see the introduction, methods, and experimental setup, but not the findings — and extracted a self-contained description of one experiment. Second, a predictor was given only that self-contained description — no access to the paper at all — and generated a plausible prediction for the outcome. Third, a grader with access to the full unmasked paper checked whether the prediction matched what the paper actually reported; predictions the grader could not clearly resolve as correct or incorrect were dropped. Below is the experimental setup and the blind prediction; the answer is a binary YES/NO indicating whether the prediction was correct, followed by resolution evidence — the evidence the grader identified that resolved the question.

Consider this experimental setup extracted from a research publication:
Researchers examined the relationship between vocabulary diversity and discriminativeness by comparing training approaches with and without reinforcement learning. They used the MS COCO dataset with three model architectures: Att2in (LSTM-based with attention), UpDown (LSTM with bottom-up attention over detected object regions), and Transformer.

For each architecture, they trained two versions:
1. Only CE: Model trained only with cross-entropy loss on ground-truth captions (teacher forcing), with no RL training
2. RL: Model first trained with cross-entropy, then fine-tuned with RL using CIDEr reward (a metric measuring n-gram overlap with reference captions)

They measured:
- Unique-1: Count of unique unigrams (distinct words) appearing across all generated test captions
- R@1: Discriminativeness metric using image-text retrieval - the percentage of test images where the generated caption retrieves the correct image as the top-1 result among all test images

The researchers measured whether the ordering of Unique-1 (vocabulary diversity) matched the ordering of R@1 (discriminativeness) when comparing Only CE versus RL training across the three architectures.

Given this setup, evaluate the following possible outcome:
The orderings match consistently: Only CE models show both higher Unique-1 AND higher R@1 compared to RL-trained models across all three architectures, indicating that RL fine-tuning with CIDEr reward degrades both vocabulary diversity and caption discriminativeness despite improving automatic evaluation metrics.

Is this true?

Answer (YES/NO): NO